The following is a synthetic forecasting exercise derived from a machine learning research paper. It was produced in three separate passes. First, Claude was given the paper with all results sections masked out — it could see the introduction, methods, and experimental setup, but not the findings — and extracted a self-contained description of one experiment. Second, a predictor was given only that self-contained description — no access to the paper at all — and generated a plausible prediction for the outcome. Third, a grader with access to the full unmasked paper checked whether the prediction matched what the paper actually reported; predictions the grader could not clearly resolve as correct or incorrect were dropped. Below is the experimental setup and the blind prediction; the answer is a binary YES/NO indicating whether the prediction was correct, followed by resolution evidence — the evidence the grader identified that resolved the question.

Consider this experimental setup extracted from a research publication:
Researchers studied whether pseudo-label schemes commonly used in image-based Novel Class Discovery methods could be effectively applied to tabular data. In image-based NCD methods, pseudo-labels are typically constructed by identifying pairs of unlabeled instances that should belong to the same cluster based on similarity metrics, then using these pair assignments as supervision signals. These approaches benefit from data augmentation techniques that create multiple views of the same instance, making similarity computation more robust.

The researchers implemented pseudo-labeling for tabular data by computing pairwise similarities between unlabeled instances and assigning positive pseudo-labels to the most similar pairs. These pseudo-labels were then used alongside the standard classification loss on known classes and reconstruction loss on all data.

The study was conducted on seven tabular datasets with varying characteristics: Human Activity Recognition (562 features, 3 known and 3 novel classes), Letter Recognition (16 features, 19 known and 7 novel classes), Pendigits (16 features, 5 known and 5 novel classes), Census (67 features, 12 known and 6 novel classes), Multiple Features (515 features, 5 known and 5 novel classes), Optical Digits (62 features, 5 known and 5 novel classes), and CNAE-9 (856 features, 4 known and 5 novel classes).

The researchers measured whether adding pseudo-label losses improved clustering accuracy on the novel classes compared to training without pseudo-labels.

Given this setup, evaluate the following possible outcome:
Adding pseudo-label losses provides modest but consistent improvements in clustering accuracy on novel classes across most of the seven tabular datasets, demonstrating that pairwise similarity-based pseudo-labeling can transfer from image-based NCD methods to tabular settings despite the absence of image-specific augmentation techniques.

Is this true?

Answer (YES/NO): NO